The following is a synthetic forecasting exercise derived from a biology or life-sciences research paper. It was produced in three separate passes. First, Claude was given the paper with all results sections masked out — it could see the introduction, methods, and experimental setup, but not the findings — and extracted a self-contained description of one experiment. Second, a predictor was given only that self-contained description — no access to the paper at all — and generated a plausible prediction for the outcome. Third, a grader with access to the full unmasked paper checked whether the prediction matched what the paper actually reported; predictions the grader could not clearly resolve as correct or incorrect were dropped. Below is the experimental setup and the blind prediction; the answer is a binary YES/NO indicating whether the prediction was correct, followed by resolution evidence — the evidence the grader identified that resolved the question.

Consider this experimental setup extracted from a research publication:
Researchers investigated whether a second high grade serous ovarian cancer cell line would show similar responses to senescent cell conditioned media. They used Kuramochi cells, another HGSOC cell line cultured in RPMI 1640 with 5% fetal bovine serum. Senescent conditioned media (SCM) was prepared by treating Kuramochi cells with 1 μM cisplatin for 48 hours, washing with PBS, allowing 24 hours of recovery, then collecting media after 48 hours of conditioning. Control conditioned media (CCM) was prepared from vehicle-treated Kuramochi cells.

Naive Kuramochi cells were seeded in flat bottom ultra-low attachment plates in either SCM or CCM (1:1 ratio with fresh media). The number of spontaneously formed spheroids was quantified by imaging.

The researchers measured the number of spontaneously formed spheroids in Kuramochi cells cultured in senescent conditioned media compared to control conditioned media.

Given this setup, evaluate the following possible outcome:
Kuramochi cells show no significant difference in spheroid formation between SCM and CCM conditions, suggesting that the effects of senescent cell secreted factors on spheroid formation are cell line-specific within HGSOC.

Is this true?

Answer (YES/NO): NO